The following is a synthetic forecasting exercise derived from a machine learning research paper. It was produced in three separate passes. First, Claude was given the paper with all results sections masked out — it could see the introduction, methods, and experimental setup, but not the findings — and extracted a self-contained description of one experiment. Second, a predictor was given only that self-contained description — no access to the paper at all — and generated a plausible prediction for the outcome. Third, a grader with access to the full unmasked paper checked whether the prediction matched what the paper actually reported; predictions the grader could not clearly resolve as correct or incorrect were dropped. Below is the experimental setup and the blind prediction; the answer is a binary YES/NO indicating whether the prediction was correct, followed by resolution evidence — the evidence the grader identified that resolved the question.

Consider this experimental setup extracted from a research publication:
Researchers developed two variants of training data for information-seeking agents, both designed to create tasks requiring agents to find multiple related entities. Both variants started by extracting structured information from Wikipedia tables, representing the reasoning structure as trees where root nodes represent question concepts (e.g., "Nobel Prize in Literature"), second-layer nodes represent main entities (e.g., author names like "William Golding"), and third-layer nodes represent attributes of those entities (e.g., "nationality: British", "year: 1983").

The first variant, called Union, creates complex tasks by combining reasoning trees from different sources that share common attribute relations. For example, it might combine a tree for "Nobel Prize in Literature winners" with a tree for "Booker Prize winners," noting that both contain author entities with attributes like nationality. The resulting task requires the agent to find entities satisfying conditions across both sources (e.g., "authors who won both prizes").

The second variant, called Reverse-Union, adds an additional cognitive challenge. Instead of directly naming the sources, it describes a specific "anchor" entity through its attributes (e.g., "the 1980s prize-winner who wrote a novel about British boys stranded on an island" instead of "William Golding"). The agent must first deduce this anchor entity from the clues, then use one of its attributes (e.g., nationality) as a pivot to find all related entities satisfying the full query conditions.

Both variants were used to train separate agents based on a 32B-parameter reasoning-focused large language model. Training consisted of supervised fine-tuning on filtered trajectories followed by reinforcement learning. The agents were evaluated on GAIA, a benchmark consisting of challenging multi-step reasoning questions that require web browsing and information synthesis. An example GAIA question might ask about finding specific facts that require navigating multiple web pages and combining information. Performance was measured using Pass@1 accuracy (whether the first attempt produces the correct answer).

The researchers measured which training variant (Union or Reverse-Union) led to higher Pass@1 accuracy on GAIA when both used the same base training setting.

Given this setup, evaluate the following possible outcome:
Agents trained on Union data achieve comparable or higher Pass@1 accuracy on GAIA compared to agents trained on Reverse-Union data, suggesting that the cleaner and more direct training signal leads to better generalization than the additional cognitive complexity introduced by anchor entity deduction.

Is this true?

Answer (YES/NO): YES